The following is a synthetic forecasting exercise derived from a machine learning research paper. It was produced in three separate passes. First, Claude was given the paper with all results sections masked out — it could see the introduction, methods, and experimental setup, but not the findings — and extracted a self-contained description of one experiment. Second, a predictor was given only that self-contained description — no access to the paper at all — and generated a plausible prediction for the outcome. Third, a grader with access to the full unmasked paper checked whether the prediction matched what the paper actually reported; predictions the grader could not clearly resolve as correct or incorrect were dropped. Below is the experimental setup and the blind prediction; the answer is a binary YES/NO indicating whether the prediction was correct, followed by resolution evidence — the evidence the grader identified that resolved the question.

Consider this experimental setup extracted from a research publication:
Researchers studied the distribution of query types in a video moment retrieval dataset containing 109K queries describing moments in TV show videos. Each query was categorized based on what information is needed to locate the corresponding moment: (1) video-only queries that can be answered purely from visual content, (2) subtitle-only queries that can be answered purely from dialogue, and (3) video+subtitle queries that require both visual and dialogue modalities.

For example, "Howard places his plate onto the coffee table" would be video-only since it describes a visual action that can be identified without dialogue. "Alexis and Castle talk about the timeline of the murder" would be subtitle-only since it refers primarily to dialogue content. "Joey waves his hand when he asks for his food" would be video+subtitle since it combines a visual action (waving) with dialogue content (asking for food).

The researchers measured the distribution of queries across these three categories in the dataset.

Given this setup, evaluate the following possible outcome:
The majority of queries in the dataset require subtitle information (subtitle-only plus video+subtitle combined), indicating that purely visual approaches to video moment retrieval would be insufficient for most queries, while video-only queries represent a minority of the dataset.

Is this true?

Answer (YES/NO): NO